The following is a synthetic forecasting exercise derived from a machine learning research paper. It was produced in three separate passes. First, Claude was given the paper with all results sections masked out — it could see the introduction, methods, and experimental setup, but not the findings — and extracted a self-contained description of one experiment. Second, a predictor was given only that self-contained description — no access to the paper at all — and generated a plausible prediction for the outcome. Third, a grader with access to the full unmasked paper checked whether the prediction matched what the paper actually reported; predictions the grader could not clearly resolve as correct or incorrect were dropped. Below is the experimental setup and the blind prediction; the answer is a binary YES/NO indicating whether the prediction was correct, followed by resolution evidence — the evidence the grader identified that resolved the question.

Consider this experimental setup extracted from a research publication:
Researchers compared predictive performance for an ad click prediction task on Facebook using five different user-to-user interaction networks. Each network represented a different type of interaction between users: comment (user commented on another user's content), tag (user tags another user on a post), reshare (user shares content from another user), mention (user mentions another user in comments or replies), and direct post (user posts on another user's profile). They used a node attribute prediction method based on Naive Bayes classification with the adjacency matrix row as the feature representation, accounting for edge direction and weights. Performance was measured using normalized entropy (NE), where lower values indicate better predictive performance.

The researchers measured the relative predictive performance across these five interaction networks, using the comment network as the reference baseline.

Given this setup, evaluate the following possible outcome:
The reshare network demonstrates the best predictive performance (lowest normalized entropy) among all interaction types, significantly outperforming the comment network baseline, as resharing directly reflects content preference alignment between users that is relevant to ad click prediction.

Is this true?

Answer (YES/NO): NO